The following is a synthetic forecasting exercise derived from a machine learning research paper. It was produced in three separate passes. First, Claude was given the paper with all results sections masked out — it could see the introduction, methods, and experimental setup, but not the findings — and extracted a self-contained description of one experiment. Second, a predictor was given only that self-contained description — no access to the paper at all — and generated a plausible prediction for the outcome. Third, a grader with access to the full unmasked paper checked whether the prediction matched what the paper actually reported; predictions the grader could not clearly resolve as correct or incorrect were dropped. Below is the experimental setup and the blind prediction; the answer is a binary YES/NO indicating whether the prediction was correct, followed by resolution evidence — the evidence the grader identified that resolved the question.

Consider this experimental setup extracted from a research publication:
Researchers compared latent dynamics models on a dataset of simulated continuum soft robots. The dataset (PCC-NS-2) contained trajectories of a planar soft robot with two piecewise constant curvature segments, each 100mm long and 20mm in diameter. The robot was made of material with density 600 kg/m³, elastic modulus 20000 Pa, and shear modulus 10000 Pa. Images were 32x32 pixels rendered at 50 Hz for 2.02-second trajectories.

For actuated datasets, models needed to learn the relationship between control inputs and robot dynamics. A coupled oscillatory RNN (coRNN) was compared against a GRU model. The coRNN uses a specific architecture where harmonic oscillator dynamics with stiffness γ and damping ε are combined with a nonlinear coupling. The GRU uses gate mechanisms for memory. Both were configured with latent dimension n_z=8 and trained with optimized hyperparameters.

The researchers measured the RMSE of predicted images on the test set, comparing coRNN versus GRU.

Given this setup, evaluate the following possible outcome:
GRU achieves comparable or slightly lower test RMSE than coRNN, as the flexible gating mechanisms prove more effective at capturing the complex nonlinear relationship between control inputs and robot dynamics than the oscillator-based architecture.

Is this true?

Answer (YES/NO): NO